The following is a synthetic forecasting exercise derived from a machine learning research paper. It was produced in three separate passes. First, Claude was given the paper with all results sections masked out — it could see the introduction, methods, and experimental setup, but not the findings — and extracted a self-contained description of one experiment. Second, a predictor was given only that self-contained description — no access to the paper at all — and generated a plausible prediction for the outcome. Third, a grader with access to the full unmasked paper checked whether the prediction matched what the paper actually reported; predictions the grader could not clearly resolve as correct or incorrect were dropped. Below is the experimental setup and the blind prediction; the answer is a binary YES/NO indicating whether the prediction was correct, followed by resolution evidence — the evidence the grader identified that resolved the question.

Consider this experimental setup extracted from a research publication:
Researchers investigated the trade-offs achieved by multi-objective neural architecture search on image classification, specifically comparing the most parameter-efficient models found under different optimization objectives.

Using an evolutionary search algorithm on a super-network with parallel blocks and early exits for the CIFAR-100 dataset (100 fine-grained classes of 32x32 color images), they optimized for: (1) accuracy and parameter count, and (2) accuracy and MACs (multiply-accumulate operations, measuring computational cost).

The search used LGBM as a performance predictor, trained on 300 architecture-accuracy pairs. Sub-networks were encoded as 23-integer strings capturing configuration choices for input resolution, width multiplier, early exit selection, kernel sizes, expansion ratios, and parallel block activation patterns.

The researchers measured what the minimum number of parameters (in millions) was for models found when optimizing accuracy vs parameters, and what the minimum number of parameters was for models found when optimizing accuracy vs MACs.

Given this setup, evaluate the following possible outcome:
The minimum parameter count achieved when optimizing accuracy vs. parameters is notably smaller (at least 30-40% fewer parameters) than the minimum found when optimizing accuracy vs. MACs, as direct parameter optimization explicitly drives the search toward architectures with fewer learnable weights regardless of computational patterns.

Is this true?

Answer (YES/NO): NO